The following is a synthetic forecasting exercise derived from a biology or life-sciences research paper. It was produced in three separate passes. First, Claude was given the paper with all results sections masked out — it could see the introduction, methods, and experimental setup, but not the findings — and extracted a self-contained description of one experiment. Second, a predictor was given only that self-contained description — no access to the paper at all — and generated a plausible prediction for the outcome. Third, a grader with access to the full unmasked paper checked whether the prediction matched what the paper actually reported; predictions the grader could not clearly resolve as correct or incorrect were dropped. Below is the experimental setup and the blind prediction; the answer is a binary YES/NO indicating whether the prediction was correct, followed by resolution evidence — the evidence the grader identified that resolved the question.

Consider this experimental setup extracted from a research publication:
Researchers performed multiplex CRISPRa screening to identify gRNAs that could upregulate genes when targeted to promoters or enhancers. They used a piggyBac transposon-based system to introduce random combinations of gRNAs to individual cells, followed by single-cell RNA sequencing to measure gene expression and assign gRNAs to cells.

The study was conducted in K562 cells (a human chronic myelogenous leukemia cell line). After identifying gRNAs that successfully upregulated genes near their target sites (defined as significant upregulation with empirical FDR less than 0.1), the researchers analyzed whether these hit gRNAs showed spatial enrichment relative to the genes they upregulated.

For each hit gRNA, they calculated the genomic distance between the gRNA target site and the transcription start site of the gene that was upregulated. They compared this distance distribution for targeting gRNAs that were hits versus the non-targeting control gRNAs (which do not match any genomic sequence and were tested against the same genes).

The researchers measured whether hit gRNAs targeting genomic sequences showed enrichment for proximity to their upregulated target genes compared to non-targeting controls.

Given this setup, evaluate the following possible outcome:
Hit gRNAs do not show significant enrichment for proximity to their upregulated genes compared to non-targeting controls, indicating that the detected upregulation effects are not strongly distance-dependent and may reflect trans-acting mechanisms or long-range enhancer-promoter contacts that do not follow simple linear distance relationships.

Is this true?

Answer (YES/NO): NO